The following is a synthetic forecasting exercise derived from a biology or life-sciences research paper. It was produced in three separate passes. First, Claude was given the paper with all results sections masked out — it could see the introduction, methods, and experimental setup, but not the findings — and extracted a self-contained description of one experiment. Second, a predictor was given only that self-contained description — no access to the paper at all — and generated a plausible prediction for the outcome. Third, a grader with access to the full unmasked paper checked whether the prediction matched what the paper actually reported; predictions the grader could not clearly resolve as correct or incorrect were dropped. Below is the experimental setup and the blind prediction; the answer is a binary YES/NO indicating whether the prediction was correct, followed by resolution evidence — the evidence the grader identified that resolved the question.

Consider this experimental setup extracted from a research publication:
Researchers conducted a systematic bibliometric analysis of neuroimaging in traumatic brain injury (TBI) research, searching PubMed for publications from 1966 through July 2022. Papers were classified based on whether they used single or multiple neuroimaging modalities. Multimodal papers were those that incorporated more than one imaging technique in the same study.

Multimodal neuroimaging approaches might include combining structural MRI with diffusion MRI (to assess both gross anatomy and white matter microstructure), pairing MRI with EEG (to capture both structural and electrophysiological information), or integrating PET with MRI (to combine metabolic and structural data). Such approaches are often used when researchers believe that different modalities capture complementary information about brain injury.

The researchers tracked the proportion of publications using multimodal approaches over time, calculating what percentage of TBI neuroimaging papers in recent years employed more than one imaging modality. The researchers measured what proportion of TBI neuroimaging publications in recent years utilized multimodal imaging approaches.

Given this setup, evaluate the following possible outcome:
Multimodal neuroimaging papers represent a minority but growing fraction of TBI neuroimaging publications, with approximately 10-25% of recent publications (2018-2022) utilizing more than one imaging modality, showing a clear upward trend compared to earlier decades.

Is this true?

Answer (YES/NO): NO